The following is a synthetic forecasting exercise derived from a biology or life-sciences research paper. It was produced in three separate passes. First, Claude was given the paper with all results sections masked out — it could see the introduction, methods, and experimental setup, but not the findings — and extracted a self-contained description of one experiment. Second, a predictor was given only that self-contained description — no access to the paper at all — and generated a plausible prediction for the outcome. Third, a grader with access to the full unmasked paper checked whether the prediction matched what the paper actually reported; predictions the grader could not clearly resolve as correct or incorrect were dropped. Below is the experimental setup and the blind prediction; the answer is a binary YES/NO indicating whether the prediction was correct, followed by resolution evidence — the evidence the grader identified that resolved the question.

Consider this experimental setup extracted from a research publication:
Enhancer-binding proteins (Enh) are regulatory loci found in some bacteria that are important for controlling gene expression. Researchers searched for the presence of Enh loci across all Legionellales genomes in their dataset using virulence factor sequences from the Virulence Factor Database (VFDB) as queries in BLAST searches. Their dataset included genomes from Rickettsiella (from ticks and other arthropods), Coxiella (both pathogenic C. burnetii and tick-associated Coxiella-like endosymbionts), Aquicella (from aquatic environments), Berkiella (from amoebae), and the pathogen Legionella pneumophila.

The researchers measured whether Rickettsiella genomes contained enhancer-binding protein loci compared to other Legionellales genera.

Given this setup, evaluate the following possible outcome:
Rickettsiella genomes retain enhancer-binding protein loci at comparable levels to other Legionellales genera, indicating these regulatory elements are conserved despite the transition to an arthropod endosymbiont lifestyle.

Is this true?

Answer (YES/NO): NO